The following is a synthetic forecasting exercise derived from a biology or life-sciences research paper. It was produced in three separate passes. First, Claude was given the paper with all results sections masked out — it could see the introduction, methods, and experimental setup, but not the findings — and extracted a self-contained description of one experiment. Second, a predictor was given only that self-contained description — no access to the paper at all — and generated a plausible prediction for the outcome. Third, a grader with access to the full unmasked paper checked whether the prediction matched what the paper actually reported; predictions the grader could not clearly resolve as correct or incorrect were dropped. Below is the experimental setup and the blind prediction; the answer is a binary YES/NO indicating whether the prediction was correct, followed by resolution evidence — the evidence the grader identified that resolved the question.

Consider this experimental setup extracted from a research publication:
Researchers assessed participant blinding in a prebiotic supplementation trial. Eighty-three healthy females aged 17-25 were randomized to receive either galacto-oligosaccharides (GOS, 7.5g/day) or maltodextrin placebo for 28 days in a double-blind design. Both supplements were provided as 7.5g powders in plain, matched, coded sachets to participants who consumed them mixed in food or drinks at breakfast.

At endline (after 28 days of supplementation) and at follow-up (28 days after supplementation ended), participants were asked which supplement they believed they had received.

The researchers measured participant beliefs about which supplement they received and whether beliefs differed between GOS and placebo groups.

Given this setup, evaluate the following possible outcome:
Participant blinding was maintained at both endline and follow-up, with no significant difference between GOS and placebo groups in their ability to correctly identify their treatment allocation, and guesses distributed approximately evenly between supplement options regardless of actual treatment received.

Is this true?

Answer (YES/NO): NO